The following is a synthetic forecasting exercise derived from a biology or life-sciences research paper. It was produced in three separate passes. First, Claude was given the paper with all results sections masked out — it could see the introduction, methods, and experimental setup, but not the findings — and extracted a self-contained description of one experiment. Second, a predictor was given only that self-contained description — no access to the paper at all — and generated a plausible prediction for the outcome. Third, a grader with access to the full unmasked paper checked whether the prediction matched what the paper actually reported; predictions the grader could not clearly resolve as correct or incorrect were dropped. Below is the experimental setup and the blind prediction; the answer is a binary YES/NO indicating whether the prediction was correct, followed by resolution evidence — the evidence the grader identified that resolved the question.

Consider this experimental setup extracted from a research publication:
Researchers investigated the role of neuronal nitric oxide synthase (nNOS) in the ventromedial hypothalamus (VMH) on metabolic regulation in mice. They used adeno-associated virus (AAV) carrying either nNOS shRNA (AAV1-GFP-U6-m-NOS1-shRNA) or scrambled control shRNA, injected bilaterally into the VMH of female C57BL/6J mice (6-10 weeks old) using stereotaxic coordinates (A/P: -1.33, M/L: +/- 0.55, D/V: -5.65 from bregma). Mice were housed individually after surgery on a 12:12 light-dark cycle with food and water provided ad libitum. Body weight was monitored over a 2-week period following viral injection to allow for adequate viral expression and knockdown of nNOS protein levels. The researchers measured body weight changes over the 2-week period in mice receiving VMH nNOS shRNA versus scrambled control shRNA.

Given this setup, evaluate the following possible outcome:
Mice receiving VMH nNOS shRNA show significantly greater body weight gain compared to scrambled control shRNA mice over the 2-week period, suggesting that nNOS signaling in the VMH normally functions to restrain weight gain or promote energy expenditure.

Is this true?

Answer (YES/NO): YES